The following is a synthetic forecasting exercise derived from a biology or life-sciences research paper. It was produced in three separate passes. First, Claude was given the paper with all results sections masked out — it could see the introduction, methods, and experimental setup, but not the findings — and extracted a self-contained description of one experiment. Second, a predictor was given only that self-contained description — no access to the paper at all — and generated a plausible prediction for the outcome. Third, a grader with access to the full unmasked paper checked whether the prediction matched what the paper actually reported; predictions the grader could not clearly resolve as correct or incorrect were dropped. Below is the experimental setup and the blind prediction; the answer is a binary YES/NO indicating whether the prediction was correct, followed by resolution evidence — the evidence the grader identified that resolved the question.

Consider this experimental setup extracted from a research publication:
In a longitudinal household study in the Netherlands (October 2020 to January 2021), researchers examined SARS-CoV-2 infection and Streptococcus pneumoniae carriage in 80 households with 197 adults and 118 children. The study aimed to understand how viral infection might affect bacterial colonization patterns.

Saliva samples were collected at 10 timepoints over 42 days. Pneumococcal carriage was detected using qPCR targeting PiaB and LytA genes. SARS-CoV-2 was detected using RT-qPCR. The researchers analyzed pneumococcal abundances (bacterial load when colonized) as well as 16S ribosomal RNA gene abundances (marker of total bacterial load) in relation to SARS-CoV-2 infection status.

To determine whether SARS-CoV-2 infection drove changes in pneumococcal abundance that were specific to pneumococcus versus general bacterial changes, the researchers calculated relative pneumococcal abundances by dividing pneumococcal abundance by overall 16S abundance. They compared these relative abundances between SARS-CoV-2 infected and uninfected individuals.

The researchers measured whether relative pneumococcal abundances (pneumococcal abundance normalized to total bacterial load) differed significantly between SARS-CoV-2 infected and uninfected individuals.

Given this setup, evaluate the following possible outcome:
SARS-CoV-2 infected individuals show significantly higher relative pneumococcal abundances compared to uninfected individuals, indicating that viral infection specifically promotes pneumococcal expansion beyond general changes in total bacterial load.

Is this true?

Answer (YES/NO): NO